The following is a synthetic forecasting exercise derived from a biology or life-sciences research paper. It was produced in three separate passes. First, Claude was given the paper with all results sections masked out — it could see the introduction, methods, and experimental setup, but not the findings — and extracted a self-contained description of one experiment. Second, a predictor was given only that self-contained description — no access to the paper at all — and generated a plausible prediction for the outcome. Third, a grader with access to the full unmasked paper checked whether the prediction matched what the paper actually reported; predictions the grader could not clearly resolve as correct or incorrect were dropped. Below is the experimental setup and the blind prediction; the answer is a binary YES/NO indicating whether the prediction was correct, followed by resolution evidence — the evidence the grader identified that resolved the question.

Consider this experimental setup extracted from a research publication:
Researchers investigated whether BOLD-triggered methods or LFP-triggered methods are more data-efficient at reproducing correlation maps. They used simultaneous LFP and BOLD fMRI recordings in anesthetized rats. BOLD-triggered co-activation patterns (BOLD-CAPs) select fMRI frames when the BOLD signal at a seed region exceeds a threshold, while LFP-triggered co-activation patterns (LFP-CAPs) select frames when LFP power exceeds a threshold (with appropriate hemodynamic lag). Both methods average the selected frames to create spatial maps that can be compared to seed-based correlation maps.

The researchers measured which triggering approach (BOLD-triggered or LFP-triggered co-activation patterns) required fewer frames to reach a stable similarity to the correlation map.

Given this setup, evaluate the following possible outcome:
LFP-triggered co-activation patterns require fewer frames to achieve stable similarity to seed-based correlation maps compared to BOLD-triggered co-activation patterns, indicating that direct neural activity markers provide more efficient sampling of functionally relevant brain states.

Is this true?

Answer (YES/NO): NO